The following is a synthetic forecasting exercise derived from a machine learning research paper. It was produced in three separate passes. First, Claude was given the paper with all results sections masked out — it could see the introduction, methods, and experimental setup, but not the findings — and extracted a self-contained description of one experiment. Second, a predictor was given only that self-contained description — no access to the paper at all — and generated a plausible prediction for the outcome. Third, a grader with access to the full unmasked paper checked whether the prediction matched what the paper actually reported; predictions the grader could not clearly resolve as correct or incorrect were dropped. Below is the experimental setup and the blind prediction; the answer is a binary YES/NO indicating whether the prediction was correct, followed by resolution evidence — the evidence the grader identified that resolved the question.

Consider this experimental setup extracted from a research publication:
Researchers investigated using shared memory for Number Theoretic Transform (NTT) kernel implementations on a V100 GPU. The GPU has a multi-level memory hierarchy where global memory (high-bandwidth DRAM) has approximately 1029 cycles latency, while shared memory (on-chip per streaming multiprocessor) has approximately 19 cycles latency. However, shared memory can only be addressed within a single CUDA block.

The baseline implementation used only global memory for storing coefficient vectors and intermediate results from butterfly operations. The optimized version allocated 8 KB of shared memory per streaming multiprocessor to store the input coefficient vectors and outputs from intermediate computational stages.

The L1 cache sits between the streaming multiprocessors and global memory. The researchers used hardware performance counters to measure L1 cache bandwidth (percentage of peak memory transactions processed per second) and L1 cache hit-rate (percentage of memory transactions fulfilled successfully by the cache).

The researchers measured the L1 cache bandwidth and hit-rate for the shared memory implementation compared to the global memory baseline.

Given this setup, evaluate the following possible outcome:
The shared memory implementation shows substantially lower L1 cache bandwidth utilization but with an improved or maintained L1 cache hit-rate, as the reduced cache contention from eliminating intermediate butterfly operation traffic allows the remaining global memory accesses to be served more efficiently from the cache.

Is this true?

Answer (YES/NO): NO